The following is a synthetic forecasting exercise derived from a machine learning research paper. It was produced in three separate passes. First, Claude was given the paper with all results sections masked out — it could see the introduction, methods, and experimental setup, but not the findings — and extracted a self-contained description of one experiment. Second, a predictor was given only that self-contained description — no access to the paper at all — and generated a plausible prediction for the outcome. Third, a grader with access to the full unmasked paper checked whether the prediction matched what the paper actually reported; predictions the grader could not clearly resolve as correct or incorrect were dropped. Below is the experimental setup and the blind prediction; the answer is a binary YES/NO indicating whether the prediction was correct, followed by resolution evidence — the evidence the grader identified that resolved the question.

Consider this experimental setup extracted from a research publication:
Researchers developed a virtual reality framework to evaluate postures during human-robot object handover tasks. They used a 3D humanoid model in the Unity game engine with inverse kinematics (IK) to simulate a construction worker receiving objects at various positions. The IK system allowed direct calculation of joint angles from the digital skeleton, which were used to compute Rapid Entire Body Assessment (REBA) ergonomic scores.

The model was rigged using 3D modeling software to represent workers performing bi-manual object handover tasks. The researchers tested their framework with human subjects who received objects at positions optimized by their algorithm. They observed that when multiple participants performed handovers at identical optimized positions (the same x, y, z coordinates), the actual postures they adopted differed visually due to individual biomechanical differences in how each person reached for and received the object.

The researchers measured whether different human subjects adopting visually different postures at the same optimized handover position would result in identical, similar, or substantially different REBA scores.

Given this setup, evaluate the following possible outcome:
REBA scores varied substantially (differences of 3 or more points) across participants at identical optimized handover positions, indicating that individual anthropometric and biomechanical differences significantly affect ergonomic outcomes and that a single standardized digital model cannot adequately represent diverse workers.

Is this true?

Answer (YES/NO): NO